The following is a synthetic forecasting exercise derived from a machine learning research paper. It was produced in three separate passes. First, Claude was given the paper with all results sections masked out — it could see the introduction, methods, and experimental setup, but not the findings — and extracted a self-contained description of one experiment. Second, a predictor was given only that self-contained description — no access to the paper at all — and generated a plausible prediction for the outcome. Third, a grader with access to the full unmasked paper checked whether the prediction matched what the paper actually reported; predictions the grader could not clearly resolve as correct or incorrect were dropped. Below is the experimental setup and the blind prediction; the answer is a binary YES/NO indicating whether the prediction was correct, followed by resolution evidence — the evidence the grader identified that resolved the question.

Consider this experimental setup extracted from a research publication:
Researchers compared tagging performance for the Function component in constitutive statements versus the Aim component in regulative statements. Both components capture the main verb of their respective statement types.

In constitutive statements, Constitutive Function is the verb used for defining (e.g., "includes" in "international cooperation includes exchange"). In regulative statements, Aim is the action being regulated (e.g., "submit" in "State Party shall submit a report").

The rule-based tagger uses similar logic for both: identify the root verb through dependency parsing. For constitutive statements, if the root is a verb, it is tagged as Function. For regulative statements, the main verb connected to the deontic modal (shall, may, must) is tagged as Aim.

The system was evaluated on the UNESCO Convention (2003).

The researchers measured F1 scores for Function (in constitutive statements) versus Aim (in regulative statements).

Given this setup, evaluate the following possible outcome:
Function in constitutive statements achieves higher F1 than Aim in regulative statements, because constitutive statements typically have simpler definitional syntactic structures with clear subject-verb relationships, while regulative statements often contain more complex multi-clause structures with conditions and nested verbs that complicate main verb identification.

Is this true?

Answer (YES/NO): NO